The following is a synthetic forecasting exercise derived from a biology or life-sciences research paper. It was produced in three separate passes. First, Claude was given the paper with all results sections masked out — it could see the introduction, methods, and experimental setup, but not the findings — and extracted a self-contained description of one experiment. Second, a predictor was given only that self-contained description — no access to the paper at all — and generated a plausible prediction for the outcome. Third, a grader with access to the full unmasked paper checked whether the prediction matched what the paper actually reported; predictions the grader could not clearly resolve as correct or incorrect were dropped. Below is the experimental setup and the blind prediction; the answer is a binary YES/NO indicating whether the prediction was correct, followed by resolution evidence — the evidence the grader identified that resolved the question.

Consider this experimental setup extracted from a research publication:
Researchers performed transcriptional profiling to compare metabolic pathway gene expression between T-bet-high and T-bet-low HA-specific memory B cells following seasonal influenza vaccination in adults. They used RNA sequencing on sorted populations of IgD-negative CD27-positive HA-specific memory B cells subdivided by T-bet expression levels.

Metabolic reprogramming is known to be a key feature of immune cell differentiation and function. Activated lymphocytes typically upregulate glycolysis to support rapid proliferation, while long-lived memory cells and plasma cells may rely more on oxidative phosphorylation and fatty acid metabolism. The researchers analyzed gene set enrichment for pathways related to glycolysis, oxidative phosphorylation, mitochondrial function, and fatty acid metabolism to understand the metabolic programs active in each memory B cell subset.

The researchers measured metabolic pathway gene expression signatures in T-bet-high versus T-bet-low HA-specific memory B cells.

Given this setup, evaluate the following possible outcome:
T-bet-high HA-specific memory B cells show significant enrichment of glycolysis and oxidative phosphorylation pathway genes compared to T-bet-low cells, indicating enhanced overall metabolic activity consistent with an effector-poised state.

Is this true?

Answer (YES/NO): NO